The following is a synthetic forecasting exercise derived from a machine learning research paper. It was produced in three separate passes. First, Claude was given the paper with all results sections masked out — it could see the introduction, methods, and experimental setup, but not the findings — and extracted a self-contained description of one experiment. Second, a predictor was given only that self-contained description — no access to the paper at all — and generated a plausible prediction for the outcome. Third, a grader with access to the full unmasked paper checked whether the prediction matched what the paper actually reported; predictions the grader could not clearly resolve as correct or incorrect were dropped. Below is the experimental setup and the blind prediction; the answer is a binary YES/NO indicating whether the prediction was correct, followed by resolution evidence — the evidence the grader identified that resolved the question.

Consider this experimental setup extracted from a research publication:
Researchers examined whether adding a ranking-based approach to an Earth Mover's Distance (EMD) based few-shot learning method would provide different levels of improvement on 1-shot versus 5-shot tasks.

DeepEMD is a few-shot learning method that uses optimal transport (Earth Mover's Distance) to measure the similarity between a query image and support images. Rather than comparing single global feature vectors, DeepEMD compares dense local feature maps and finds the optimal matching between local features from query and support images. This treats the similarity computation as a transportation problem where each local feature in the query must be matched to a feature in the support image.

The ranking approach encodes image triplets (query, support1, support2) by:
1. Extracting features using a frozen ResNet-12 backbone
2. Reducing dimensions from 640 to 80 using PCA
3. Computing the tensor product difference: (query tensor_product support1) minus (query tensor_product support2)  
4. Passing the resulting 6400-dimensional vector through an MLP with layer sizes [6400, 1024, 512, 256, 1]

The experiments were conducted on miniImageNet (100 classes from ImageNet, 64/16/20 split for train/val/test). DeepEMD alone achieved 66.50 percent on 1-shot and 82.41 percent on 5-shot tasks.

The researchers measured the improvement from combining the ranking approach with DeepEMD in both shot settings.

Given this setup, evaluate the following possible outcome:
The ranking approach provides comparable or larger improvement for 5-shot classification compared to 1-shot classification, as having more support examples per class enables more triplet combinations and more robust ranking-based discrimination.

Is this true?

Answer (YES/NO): YES